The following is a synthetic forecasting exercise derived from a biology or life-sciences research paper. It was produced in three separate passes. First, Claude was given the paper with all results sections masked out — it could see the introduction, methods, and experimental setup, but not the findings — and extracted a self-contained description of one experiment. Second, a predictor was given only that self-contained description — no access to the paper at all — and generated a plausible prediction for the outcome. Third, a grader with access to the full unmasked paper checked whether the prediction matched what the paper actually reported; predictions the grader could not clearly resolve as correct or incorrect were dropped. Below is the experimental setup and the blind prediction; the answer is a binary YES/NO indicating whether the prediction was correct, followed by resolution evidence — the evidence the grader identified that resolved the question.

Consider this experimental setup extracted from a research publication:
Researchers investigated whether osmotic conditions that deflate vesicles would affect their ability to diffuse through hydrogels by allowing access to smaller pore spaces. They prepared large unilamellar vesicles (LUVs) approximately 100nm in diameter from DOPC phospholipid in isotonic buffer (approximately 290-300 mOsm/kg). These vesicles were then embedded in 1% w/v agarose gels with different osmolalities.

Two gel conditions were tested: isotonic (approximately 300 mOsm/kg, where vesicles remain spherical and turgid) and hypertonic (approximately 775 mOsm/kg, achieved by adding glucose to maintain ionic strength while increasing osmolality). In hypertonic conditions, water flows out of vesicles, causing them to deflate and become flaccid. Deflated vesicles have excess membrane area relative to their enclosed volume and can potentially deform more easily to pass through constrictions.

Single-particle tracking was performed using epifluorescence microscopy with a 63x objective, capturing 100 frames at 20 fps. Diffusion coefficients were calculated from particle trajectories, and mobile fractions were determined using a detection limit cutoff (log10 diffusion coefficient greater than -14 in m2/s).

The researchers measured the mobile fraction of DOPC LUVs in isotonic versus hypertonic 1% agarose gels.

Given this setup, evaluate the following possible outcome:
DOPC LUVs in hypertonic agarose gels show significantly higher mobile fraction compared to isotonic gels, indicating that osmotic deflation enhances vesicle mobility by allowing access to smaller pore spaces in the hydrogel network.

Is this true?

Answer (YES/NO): YES